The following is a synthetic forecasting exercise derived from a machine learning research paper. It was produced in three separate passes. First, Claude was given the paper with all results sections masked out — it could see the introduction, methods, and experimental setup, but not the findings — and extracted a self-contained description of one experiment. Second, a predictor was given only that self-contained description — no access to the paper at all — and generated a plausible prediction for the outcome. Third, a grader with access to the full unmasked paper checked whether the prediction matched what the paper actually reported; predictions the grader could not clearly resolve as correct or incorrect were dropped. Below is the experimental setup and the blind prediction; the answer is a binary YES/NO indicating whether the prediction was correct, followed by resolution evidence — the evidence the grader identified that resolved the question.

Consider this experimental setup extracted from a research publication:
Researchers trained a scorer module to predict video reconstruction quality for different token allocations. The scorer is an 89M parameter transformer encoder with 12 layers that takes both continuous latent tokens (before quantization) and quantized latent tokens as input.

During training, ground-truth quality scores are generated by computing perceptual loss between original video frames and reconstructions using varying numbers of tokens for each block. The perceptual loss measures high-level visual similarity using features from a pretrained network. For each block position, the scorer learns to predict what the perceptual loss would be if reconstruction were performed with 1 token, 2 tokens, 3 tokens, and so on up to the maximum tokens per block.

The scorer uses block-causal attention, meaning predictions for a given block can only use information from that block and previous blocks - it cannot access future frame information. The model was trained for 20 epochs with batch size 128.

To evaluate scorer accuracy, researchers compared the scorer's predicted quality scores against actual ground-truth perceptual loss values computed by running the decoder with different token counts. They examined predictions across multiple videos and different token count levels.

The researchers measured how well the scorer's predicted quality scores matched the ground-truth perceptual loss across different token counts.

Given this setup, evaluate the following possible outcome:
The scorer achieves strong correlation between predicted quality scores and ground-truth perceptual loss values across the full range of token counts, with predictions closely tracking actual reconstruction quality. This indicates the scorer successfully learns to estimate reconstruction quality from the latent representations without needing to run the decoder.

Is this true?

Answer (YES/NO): YES